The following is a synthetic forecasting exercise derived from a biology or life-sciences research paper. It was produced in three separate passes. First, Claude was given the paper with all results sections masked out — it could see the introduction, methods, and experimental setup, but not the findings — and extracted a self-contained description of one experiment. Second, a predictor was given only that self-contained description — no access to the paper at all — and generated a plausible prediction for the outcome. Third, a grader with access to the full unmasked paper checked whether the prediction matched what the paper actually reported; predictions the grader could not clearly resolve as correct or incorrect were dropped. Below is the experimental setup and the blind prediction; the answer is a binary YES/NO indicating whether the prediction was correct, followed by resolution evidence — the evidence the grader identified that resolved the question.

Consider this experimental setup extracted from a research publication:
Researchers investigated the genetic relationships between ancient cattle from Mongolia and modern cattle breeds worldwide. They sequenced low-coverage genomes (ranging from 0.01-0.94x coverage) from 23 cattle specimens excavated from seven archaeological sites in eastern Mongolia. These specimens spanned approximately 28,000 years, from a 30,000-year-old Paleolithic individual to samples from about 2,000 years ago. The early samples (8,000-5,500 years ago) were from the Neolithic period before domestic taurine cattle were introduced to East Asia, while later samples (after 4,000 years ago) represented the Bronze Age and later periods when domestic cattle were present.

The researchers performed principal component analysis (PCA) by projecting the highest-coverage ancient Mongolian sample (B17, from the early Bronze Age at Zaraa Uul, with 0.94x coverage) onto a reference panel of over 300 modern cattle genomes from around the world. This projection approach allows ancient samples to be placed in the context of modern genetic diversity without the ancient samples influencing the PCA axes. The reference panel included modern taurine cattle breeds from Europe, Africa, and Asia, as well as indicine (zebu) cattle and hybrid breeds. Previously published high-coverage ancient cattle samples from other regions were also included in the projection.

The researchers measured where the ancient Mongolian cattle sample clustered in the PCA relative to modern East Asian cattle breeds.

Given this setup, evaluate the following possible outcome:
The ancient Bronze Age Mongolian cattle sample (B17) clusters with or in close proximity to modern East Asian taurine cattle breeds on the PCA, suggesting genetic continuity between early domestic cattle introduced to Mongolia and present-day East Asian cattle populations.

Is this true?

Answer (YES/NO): NO